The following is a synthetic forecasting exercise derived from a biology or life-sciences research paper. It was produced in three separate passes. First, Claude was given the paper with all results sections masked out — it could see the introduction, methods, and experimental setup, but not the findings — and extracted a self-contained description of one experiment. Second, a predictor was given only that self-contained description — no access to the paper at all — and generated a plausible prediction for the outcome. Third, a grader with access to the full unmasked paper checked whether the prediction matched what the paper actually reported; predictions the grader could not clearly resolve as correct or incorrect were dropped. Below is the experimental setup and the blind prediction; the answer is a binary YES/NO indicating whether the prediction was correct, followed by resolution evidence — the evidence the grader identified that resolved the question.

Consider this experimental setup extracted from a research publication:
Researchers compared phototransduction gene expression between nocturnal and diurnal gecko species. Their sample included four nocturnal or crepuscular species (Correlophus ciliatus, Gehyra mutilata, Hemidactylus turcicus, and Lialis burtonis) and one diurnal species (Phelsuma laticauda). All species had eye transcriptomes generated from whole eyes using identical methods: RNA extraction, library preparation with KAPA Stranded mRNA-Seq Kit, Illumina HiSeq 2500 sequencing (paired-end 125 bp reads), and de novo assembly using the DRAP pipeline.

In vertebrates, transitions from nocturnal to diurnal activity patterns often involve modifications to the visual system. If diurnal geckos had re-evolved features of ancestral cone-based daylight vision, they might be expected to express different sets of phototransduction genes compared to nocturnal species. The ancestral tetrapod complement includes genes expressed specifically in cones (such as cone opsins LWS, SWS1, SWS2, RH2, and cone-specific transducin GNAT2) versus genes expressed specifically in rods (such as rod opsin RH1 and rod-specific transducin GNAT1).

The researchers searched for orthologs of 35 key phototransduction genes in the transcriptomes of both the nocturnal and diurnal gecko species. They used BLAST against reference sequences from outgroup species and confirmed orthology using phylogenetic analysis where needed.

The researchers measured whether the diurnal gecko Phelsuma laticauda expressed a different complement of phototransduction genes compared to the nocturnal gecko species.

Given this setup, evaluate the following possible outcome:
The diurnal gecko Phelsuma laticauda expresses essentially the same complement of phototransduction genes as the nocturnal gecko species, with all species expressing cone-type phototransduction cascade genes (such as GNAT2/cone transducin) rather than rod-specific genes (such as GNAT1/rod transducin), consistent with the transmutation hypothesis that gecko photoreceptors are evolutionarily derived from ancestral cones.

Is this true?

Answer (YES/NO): YES